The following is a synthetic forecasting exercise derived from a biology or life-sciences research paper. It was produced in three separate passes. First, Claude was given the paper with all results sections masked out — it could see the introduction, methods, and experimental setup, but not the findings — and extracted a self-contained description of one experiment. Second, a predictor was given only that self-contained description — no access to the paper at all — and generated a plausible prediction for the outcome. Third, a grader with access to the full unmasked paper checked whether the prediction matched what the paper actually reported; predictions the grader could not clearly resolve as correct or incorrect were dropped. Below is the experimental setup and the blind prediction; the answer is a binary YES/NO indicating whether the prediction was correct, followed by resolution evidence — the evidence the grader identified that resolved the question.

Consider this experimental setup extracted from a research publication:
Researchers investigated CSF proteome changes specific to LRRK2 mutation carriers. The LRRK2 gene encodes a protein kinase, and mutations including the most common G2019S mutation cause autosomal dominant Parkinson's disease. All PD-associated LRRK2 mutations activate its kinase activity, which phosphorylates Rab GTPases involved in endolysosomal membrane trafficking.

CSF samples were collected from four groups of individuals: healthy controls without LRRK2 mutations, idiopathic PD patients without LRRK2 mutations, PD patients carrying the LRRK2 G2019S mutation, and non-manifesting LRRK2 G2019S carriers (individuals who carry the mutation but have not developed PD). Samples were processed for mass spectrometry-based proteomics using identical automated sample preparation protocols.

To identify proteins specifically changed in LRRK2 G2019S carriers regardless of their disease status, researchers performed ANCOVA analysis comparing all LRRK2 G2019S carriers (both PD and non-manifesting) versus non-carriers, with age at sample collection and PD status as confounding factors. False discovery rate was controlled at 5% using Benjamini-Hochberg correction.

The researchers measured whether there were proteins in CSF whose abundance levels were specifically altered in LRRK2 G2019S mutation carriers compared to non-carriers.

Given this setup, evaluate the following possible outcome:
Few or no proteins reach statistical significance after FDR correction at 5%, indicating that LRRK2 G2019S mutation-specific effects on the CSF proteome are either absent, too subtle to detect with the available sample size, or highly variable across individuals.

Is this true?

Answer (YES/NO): NO